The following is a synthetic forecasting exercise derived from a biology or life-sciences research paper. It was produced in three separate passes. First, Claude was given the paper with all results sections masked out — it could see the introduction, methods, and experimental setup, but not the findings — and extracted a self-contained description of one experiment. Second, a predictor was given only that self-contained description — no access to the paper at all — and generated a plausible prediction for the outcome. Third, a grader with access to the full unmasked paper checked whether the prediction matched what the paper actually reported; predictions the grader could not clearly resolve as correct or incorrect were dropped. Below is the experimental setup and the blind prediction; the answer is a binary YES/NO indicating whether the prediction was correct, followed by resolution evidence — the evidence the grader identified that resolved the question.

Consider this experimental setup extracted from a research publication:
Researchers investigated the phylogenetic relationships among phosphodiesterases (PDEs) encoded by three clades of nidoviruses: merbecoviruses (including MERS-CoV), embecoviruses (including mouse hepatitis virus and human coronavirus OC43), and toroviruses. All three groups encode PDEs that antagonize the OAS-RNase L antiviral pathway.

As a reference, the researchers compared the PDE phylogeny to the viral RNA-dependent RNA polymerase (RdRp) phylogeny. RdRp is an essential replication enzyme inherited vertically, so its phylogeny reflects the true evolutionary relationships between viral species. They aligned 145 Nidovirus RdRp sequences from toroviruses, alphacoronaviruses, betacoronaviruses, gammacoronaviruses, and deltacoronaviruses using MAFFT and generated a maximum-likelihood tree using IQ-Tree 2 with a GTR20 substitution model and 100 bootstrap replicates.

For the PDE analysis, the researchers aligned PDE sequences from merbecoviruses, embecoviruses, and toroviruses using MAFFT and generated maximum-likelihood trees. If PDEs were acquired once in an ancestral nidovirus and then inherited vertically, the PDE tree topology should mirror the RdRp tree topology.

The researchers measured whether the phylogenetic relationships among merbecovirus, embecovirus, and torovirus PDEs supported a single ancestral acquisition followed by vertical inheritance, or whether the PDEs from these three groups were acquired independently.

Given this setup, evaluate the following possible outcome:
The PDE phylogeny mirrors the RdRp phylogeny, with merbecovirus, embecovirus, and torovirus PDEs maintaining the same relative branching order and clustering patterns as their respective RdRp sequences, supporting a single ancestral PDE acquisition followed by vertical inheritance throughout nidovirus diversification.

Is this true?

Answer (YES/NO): NO